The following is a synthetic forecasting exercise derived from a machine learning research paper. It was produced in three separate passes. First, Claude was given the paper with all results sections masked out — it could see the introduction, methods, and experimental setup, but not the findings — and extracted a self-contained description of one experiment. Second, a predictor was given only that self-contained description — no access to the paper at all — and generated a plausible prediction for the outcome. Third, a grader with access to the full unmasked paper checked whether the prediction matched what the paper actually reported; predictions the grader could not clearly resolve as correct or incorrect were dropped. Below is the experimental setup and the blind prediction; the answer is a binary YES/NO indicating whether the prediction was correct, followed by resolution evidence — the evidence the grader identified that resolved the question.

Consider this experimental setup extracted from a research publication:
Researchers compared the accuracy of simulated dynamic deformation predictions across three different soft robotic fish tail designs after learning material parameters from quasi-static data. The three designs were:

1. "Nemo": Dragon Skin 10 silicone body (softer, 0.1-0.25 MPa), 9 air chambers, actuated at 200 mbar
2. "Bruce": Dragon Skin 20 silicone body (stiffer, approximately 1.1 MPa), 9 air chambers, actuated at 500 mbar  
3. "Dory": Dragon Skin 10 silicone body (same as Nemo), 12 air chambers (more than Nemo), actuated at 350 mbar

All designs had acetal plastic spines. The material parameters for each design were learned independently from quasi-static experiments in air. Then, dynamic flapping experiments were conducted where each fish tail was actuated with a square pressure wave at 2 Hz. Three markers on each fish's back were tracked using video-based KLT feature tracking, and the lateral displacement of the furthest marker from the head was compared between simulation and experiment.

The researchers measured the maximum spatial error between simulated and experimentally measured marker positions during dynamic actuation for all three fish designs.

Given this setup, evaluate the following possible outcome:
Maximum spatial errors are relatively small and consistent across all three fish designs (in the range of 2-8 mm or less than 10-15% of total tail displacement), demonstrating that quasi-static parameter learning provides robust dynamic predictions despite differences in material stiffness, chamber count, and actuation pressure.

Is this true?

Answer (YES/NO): NO